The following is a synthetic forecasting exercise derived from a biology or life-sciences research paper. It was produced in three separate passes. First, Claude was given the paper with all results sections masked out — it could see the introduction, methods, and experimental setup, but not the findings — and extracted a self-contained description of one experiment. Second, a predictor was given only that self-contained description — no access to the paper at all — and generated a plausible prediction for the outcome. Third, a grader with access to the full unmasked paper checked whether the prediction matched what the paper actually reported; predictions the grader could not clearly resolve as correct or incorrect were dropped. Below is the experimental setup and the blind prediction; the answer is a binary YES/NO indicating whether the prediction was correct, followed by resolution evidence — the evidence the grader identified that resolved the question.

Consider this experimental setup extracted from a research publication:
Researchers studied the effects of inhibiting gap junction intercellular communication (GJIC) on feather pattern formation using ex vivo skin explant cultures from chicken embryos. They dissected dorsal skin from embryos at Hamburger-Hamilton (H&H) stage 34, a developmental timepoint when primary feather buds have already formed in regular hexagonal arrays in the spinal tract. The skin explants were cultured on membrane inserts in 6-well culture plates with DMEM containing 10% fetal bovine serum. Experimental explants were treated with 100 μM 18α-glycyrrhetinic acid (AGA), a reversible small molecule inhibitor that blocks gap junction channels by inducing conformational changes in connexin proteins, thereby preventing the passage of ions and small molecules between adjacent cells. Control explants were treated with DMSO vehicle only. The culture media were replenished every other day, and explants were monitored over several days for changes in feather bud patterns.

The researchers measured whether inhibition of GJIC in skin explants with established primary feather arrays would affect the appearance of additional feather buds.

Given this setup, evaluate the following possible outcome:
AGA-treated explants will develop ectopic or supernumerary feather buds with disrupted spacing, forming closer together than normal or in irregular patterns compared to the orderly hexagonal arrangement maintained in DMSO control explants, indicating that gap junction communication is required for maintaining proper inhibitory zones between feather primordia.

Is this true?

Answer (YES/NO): YES